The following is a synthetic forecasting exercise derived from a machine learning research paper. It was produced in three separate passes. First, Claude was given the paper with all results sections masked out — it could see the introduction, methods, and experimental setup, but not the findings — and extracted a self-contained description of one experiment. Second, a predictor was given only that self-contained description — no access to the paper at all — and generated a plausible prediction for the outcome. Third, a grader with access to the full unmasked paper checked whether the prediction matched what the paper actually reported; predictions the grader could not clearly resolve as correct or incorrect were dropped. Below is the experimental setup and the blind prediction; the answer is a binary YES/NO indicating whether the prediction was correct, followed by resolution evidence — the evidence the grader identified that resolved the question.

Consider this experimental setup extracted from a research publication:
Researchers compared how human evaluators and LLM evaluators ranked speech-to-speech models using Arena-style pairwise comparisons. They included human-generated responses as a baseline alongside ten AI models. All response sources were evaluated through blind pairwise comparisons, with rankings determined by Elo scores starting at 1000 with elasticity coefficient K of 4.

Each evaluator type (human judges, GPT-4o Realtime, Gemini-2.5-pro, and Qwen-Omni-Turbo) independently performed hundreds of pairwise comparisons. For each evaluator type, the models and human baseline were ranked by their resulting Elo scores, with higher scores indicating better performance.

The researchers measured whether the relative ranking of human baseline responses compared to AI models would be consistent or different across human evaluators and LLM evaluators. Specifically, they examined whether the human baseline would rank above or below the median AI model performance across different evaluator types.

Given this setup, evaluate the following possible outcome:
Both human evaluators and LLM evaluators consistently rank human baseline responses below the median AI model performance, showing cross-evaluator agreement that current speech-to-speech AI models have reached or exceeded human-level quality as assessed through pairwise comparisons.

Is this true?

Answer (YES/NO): NO